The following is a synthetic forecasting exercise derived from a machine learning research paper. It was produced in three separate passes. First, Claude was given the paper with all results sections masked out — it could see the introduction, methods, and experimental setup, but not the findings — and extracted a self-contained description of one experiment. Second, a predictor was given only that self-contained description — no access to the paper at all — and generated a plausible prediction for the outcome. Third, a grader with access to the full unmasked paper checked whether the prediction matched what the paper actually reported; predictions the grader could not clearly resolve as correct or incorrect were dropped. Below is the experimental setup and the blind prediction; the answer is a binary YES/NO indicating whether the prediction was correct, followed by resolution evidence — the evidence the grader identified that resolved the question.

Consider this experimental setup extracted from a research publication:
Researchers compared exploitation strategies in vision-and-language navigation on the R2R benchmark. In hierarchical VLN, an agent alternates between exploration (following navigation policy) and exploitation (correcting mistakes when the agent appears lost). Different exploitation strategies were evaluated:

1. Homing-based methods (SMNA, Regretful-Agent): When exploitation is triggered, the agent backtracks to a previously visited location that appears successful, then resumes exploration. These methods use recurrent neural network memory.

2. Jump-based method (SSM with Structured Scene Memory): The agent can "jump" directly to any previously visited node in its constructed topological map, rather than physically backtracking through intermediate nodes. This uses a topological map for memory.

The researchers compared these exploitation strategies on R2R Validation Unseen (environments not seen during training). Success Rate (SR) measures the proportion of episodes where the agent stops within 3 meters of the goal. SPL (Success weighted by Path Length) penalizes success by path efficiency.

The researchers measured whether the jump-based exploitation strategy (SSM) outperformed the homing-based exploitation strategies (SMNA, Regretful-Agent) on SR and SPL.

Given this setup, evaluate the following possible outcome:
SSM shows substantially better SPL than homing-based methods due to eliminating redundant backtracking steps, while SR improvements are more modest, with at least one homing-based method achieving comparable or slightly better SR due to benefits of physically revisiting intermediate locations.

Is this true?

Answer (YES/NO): NO